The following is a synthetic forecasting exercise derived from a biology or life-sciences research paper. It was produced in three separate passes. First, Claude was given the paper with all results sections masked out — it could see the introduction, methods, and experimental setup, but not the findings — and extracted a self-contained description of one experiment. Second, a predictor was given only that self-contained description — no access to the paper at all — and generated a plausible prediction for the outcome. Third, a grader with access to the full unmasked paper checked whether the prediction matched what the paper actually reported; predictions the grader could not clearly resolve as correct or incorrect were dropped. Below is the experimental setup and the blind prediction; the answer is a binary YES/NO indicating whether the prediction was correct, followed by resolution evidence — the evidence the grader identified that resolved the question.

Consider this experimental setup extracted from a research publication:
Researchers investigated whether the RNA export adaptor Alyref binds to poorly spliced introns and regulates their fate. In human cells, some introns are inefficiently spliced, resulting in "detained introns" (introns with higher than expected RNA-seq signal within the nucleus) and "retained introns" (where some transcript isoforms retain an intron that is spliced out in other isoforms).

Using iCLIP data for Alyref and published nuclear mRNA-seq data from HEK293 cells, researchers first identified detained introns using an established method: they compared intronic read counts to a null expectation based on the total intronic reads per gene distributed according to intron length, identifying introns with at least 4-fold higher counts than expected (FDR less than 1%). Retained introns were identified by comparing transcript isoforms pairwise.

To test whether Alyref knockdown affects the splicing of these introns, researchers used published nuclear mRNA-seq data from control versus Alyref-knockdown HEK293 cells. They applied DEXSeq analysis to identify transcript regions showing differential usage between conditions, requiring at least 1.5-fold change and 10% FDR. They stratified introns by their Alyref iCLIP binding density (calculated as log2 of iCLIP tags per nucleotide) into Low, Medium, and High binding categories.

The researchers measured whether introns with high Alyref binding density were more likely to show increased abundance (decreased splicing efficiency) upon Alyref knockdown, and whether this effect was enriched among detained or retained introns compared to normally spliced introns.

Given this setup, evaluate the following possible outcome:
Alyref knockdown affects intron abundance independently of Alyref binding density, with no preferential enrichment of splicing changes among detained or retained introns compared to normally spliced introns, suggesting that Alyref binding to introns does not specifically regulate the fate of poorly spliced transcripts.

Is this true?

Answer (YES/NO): NO